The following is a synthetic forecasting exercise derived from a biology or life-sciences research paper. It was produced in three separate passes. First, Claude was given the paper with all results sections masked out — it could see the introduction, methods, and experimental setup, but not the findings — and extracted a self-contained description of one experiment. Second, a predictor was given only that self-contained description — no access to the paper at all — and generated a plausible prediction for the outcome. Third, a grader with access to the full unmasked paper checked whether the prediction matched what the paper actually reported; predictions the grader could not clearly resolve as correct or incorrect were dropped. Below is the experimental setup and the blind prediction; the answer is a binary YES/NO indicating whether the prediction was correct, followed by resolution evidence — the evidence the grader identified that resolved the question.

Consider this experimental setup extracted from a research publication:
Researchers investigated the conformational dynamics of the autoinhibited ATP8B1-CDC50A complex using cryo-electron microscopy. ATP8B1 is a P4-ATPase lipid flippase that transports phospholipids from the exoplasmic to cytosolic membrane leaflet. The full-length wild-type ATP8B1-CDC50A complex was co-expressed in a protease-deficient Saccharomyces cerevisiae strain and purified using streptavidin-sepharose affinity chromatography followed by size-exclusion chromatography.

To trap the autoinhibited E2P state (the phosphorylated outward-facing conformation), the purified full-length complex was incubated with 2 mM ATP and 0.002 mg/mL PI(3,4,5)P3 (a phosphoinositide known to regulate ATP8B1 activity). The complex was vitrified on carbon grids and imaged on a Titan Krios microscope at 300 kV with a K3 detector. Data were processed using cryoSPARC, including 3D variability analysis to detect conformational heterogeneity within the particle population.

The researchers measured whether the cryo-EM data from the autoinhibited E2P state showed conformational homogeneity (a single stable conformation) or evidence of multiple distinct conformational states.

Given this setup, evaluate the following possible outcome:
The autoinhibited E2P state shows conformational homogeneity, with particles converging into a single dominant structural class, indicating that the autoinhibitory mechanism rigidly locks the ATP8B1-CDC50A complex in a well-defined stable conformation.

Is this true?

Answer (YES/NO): NO